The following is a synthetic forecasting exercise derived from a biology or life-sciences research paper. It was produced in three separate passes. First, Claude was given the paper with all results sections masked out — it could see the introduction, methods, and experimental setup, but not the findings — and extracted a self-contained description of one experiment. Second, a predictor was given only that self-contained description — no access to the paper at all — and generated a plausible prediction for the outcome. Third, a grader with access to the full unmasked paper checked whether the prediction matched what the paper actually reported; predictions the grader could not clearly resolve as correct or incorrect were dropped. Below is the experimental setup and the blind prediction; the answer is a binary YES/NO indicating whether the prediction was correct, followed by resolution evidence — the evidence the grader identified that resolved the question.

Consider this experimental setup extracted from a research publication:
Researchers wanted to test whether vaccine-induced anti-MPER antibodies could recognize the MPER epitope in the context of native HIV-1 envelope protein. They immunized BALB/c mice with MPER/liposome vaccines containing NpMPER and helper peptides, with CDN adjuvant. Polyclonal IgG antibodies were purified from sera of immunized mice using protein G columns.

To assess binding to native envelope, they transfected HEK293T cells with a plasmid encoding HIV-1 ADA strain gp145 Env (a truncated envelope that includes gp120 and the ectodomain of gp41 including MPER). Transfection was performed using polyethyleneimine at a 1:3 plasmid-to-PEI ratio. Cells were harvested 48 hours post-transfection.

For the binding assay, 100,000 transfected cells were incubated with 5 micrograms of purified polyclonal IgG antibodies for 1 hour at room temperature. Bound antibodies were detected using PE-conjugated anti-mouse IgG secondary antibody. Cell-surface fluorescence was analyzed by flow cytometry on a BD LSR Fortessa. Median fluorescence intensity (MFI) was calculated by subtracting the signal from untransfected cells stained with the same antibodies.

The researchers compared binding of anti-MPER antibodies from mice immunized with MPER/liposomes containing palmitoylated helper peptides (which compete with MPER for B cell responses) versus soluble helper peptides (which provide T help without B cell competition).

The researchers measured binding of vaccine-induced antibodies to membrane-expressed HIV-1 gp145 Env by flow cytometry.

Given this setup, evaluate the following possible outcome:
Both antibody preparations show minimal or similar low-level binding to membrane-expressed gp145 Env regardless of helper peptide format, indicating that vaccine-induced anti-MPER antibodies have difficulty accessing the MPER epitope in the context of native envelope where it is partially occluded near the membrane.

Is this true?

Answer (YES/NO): NO